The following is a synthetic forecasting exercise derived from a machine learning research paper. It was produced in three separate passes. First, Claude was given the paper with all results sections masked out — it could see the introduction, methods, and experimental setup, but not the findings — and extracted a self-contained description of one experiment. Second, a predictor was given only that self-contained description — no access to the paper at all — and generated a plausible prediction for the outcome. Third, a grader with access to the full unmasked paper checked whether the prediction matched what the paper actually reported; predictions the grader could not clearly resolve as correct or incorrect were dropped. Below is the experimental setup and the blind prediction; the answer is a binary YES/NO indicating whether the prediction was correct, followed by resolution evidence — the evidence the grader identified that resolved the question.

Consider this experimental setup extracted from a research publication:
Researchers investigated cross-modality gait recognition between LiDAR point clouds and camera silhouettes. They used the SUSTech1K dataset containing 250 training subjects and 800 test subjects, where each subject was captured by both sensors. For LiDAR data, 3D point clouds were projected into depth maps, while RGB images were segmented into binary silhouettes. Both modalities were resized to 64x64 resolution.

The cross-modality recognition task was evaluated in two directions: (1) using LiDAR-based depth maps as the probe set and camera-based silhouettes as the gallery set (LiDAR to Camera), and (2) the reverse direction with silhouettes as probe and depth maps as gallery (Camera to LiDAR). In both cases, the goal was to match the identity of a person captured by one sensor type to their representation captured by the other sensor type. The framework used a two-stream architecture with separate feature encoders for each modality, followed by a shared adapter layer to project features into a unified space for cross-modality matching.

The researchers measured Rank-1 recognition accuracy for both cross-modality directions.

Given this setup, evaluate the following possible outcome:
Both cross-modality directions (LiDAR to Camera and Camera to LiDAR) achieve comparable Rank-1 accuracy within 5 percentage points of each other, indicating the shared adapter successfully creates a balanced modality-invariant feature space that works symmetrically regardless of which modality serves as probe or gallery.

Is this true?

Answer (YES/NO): YES